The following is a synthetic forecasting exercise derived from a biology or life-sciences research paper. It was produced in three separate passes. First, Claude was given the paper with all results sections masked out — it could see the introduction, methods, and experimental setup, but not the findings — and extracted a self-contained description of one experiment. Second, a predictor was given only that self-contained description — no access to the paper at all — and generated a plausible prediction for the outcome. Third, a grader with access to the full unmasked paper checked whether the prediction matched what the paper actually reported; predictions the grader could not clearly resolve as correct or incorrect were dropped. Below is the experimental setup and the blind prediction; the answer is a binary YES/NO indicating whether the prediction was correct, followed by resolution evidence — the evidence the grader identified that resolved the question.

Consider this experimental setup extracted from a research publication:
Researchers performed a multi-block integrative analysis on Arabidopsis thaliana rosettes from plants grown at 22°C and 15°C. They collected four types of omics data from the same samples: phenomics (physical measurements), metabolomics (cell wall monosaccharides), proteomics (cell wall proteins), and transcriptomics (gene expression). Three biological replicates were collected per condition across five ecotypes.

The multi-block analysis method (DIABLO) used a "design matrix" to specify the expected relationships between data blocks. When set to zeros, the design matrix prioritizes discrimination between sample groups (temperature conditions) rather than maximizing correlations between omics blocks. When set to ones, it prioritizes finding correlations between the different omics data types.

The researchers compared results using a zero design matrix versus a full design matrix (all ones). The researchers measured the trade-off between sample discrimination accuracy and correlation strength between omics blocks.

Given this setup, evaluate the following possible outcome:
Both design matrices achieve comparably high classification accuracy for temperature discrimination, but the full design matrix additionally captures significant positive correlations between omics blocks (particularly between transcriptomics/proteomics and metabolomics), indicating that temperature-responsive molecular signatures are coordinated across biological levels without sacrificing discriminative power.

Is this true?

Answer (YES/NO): NO